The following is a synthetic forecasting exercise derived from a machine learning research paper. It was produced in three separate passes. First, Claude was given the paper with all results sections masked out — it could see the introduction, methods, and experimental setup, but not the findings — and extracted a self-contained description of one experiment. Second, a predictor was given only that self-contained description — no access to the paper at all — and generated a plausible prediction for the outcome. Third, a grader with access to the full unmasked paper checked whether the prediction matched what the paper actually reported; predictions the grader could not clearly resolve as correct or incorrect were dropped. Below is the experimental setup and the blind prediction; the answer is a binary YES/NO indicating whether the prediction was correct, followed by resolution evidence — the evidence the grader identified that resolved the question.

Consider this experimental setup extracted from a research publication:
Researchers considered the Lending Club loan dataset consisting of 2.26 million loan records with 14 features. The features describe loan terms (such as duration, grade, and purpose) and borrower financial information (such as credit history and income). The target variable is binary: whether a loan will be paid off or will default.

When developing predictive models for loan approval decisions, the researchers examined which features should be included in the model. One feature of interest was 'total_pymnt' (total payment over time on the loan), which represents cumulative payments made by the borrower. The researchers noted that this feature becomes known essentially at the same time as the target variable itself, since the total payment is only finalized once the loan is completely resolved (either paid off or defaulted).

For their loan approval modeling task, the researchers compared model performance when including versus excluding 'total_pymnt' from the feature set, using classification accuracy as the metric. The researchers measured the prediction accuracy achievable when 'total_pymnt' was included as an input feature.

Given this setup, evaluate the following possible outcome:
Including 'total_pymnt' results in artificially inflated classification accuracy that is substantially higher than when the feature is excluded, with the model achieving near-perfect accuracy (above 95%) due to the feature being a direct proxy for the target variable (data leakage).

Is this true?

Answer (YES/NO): YES